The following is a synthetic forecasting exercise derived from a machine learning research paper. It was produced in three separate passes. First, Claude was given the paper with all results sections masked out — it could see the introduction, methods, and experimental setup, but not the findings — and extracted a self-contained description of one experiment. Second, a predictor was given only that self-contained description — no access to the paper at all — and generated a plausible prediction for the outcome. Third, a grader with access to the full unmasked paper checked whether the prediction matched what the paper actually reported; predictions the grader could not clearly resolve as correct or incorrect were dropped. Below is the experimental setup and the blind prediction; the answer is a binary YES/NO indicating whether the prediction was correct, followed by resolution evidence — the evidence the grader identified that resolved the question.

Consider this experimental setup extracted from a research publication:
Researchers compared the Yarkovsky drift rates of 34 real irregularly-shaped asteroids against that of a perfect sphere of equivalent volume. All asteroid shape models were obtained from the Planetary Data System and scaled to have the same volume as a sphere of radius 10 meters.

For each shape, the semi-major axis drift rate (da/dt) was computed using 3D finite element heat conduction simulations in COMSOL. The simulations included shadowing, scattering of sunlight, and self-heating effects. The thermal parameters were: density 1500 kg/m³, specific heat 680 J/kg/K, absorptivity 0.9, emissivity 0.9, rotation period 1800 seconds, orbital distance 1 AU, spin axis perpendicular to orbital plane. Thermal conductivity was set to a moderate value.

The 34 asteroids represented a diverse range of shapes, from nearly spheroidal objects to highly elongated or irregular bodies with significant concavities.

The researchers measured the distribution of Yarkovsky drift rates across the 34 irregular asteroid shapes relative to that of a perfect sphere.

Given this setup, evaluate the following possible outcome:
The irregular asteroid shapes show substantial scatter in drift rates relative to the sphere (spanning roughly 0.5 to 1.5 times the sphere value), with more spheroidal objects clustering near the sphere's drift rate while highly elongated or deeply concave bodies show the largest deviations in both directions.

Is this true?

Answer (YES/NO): NO